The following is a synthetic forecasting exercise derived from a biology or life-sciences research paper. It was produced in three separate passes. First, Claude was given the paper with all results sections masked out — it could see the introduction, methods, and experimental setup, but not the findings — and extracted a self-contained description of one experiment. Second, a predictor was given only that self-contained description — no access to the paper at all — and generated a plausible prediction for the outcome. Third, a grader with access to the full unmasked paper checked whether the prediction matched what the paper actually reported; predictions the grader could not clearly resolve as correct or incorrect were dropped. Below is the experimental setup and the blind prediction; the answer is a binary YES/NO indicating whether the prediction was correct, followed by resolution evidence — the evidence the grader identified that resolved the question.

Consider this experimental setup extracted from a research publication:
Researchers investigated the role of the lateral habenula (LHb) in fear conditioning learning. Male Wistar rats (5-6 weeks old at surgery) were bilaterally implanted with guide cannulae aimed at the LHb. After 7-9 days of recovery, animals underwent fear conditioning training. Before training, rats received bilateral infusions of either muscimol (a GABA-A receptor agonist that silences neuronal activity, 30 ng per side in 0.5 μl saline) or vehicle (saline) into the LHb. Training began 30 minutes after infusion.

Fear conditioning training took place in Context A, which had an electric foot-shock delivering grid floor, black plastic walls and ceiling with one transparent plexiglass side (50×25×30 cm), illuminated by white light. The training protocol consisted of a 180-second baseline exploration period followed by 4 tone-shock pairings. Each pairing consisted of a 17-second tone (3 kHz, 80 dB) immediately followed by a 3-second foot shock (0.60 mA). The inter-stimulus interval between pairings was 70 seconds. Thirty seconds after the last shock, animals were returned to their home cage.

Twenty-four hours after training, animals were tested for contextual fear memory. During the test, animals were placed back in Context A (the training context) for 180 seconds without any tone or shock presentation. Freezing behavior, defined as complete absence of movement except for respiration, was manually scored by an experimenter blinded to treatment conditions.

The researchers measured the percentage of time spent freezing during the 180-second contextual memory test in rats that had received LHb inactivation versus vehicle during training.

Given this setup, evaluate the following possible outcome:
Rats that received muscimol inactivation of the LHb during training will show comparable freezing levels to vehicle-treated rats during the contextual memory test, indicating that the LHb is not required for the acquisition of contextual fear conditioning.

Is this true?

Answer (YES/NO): NO